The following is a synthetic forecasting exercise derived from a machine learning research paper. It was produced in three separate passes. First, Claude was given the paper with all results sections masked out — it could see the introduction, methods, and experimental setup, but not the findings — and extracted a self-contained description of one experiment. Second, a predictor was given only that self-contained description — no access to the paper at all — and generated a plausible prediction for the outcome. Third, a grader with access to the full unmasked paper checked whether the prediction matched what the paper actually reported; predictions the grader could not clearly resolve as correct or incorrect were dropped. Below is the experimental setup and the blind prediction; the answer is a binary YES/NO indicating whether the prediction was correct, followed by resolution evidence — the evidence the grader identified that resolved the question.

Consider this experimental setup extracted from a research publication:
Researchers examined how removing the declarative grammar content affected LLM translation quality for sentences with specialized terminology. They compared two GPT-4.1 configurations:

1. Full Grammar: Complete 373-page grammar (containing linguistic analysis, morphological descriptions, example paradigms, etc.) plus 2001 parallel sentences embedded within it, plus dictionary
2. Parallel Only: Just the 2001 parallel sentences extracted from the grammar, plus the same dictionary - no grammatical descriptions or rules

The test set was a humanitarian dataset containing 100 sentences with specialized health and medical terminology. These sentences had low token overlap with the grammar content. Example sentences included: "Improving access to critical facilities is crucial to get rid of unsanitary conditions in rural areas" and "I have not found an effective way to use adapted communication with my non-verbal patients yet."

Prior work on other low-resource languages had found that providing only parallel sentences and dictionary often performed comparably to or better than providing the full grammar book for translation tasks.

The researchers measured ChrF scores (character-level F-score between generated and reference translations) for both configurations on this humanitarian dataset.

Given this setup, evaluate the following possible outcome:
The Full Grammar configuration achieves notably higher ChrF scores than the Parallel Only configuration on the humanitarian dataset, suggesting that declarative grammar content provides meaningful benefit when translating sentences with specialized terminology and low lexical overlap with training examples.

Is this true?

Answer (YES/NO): NO